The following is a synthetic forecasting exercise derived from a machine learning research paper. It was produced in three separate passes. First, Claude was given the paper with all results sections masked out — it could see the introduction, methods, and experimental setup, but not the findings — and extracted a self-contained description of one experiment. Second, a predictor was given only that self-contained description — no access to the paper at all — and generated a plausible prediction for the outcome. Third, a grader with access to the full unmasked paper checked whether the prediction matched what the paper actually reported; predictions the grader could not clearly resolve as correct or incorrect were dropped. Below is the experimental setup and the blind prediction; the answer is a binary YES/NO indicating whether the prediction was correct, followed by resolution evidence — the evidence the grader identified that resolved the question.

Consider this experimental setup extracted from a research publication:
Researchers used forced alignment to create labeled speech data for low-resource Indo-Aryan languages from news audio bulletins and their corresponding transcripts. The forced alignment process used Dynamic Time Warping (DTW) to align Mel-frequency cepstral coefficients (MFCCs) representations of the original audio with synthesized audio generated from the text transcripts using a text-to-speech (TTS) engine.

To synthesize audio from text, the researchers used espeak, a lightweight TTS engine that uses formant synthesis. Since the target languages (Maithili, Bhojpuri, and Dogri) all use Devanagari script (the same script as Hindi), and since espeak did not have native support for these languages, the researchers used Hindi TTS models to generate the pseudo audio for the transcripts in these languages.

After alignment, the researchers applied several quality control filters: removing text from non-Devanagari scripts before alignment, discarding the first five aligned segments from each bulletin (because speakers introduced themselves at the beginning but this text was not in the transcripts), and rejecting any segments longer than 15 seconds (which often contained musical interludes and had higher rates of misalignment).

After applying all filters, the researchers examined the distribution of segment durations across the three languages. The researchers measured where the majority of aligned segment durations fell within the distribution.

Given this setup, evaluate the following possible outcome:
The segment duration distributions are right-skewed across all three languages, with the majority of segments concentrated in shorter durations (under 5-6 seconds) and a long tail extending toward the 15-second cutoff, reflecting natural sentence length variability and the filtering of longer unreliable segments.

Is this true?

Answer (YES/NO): NO